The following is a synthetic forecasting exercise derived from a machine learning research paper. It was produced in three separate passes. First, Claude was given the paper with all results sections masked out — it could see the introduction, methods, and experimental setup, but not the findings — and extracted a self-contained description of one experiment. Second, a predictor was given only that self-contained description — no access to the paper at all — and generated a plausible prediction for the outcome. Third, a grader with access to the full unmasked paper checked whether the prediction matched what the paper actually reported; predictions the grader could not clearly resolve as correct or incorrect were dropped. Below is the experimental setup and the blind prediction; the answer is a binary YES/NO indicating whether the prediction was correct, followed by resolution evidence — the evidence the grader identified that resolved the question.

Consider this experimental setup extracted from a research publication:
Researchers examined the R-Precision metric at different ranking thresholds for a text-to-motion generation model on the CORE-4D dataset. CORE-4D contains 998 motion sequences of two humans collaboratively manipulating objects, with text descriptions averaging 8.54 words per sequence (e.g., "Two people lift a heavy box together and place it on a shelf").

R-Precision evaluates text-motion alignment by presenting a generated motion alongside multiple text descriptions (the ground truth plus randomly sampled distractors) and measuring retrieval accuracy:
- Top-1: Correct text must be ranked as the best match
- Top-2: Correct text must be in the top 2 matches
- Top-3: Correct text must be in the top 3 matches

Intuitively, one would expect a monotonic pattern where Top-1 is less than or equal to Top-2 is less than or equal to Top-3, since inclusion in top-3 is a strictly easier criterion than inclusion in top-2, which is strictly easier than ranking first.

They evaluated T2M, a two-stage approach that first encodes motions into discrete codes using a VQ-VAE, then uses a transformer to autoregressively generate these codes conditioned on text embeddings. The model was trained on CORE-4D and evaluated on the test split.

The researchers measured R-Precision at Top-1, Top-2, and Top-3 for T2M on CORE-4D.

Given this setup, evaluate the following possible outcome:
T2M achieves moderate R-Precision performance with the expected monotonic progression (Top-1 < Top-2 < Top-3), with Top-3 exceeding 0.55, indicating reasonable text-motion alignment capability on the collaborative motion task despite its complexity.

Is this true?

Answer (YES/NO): NO